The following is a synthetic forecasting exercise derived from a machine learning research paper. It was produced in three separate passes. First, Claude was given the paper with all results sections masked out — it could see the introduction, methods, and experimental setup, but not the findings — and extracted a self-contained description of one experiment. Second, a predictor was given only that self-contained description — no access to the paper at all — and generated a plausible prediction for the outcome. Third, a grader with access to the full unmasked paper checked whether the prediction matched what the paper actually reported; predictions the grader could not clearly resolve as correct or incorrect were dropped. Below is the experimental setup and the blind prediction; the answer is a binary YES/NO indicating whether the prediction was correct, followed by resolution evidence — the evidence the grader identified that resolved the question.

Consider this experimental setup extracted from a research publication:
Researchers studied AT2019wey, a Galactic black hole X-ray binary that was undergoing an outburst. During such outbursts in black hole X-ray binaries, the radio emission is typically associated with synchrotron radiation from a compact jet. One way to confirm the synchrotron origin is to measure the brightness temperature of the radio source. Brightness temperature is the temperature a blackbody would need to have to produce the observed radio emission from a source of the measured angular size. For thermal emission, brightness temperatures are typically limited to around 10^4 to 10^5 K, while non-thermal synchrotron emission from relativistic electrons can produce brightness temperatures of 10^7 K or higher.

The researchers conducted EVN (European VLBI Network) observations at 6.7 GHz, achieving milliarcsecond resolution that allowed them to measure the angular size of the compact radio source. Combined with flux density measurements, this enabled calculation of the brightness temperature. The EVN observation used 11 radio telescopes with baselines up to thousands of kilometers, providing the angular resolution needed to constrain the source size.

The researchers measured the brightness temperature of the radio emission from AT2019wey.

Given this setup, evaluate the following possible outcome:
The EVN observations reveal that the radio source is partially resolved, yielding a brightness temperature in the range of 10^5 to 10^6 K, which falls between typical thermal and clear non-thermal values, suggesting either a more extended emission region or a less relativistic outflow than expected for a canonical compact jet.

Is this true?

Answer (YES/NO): NO